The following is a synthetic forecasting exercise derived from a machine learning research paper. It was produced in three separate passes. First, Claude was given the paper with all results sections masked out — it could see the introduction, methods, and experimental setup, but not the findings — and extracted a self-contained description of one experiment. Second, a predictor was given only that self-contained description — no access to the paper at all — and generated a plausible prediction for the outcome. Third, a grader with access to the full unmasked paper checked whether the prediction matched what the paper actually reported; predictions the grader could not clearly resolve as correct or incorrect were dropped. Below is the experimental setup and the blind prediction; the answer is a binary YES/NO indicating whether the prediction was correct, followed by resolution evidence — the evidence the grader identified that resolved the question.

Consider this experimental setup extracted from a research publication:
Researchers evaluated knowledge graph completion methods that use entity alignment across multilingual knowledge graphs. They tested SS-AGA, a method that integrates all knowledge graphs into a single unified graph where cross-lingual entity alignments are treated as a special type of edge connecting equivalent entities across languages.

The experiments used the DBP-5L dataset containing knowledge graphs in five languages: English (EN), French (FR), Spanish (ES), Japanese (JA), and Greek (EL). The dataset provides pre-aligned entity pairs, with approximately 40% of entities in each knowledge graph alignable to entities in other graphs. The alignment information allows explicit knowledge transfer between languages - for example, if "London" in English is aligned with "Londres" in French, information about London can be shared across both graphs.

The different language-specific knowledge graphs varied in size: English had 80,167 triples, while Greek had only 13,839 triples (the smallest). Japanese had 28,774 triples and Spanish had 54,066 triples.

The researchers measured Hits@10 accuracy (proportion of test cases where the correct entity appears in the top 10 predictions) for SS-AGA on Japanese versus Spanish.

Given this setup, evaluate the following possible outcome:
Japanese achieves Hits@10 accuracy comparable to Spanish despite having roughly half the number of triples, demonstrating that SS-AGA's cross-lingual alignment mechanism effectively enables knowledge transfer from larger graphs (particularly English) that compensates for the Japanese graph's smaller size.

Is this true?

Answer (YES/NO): YES